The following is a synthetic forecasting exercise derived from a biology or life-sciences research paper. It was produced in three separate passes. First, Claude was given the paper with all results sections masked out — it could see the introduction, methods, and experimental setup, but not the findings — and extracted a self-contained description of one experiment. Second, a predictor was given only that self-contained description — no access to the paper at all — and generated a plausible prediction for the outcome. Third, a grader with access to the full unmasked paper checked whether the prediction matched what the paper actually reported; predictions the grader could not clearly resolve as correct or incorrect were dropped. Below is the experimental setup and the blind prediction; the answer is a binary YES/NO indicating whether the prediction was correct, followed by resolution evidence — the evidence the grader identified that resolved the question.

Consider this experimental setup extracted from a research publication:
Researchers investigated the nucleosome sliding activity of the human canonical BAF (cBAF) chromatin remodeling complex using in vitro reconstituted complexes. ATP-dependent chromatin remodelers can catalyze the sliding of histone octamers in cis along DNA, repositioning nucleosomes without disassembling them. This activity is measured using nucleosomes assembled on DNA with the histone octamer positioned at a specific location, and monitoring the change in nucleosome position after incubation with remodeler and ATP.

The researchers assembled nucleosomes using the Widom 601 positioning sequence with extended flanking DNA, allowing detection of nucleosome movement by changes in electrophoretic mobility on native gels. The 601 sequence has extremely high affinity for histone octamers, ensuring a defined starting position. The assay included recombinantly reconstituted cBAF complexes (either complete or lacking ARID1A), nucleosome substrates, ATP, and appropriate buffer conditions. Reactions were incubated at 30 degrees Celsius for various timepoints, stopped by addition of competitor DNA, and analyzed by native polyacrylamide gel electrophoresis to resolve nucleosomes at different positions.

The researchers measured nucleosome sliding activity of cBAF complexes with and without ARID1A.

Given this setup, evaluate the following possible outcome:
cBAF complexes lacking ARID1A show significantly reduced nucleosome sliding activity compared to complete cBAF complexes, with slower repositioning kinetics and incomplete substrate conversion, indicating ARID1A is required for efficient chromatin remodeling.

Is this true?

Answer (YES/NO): NO